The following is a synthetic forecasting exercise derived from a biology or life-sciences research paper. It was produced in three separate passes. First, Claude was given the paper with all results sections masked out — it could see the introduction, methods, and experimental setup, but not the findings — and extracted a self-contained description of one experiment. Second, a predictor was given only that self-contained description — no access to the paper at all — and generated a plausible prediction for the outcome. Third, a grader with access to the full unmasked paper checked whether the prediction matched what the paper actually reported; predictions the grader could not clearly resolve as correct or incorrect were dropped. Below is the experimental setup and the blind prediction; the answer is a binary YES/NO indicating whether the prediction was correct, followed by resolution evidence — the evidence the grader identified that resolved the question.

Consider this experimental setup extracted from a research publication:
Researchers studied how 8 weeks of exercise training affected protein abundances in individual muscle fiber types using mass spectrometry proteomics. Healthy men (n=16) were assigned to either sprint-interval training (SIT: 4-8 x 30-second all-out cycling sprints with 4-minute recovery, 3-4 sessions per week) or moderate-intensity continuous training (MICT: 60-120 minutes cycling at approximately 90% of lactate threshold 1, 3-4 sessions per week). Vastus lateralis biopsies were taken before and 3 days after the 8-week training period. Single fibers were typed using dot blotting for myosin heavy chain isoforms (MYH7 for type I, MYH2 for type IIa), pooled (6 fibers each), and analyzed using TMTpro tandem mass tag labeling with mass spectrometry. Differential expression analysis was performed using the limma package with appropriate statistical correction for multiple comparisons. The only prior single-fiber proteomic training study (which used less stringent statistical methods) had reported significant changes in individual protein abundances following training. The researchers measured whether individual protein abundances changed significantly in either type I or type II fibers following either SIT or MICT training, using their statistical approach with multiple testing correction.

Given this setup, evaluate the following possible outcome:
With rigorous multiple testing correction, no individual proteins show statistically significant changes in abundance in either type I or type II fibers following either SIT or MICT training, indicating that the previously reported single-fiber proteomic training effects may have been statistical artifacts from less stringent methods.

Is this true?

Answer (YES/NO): YES